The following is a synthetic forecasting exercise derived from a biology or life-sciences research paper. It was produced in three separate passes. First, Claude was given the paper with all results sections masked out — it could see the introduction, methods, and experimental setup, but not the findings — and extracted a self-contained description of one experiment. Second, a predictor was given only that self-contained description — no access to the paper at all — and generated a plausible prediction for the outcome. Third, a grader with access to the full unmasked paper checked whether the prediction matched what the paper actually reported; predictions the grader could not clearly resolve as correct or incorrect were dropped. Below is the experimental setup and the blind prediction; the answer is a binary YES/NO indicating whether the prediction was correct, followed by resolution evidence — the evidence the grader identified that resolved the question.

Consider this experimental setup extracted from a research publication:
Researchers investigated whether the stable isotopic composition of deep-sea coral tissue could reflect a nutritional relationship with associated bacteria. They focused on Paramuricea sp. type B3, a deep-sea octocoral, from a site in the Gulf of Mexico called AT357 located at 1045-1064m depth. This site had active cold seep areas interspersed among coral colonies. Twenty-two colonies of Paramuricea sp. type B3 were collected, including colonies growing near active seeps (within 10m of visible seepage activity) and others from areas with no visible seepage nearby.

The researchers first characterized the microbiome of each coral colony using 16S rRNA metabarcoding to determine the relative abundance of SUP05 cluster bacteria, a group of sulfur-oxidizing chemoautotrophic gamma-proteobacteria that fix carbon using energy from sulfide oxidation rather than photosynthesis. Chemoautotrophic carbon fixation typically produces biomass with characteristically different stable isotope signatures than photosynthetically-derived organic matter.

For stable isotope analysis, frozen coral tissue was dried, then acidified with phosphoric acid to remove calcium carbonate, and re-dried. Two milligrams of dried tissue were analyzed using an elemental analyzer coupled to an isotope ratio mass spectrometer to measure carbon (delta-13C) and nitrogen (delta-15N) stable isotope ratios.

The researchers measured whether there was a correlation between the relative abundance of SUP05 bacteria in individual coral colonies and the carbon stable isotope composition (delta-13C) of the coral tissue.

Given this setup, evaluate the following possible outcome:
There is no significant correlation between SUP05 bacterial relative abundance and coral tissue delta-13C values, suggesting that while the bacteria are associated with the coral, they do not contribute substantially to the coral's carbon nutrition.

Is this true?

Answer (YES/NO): NO